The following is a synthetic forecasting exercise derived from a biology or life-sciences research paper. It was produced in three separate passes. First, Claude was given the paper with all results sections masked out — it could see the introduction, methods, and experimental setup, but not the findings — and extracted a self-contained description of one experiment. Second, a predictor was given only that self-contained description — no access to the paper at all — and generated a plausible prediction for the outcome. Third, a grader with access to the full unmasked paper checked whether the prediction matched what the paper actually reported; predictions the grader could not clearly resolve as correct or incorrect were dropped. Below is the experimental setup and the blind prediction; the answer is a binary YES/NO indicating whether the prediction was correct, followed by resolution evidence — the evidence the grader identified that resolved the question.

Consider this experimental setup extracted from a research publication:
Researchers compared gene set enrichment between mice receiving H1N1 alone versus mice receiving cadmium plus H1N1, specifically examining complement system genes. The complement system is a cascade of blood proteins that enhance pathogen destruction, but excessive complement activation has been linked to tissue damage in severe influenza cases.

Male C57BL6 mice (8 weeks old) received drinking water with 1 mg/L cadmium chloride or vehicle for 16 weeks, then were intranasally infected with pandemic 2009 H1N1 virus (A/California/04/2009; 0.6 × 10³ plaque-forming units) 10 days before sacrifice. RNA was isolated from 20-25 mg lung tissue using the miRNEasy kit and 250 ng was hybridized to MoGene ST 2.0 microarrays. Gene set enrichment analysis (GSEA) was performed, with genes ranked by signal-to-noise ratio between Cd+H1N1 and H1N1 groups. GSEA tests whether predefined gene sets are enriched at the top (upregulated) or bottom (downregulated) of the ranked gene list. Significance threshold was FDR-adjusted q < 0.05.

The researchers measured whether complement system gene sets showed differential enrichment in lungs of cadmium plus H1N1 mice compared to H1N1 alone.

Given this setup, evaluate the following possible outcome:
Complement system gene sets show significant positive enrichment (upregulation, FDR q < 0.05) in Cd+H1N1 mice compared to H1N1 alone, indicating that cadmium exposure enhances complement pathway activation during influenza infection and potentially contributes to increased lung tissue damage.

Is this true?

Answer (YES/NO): YES